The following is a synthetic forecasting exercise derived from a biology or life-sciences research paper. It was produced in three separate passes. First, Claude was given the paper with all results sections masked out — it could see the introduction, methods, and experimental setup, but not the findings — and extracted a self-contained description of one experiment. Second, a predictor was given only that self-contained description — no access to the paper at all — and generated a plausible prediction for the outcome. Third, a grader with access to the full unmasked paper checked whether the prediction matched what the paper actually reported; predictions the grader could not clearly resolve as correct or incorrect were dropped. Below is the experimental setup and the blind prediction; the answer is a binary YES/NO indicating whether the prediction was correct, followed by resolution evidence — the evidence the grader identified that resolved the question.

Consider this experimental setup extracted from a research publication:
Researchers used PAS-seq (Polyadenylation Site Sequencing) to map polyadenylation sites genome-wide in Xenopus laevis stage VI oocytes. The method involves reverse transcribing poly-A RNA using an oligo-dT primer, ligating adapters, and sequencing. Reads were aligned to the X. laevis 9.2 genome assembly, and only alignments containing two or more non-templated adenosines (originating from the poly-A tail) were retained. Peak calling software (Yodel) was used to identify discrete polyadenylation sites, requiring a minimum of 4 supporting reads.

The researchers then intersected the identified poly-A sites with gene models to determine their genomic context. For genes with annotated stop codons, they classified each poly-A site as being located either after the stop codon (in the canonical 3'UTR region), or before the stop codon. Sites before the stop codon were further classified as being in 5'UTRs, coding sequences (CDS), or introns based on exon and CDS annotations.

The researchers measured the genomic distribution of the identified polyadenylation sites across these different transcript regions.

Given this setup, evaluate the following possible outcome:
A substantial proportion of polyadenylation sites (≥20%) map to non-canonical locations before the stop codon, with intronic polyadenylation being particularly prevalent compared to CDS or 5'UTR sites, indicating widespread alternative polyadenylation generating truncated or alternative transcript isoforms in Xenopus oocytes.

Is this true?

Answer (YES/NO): NO